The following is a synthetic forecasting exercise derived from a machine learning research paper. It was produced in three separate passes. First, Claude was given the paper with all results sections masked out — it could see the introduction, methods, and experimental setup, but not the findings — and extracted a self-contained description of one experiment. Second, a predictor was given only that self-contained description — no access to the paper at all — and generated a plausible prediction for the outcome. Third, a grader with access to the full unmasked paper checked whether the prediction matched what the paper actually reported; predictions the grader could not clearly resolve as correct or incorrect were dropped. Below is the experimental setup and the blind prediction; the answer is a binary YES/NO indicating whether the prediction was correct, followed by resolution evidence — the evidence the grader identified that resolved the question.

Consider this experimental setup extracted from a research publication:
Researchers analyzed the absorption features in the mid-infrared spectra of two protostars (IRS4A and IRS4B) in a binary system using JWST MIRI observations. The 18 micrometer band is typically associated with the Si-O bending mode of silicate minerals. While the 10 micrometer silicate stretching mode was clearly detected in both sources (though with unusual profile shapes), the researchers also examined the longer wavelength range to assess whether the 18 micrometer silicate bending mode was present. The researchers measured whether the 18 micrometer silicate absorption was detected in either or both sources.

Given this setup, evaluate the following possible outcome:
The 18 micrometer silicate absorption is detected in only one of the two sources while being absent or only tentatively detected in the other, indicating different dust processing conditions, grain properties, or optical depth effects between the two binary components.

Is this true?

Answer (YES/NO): NO